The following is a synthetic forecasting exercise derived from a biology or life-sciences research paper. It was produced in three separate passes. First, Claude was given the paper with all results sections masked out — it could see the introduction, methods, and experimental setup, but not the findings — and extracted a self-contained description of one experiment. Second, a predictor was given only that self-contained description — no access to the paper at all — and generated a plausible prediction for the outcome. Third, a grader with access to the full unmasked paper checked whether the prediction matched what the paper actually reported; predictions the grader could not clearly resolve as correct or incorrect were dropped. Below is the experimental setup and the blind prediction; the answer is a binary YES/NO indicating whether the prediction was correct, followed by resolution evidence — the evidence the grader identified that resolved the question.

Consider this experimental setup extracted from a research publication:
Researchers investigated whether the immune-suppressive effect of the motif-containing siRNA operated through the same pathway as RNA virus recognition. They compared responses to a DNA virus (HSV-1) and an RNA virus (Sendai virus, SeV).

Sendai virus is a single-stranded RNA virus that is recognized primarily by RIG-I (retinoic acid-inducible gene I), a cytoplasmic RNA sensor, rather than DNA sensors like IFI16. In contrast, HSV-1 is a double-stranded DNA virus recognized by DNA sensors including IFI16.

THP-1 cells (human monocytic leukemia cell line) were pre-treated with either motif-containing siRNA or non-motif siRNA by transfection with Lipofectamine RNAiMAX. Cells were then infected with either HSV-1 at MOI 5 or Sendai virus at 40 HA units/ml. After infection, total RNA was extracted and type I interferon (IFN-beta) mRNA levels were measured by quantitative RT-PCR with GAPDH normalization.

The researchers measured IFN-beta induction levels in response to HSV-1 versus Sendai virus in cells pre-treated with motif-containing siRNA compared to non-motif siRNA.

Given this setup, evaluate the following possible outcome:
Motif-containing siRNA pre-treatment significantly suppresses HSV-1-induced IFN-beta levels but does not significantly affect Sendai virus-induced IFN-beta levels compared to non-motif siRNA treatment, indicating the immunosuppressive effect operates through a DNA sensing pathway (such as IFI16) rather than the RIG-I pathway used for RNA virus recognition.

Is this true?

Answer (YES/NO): NO